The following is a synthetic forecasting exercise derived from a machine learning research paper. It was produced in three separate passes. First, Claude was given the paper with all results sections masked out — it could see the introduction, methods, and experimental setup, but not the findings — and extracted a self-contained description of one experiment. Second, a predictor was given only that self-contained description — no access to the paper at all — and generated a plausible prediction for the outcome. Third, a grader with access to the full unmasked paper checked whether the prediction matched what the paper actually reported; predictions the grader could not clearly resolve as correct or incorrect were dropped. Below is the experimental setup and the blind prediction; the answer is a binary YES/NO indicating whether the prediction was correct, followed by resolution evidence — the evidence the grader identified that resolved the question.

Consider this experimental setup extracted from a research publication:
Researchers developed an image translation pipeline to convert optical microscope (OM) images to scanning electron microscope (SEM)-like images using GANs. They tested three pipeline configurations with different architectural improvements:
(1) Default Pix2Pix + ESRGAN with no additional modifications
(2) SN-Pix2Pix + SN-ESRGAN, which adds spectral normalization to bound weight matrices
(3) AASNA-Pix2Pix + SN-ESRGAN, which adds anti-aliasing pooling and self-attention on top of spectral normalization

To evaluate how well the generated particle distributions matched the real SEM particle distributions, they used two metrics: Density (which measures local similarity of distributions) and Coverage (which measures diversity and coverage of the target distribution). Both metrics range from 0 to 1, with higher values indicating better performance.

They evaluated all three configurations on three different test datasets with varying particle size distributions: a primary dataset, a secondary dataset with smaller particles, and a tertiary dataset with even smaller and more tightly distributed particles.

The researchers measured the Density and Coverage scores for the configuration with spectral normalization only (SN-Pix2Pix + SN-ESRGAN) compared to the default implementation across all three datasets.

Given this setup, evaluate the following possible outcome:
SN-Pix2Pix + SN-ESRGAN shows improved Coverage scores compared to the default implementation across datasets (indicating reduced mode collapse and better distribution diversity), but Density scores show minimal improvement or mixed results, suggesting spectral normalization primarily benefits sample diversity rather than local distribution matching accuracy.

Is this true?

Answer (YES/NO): NO